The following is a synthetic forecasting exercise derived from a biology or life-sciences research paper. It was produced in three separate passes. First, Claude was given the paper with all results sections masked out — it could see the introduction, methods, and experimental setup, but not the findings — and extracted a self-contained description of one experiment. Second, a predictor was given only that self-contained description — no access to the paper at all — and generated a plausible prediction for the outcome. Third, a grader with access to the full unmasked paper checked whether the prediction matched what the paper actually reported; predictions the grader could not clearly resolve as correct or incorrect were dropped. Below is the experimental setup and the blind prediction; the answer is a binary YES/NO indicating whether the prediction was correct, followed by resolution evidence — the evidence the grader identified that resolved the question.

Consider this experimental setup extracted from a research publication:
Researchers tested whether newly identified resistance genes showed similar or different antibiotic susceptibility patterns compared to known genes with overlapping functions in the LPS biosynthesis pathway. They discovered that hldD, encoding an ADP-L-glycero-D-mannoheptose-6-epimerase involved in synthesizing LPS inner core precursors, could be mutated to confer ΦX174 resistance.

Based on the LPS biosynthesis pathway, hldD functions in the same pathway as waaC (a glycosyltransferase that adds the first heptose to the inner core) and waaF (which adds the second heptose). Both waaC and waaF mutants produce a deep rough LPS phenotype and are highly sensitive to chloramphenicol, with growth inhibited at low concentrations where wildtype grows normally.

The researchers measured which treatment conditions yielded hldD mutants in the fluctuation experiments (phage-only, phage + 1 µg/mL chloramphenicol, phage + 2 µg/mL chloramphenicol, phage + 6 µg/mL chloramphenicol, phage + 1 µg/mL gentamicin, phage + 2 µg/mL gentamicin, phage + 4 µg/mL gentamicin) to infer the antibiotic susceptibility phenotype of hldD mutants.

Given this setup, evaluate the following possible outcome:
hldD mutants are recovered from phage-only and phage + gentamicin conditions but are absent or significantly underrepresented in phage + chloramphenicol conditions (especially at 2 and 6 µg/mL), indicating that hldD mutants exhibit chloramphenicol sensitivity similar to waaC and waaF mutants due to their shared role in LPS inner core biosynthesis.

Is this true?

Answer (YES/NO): NO